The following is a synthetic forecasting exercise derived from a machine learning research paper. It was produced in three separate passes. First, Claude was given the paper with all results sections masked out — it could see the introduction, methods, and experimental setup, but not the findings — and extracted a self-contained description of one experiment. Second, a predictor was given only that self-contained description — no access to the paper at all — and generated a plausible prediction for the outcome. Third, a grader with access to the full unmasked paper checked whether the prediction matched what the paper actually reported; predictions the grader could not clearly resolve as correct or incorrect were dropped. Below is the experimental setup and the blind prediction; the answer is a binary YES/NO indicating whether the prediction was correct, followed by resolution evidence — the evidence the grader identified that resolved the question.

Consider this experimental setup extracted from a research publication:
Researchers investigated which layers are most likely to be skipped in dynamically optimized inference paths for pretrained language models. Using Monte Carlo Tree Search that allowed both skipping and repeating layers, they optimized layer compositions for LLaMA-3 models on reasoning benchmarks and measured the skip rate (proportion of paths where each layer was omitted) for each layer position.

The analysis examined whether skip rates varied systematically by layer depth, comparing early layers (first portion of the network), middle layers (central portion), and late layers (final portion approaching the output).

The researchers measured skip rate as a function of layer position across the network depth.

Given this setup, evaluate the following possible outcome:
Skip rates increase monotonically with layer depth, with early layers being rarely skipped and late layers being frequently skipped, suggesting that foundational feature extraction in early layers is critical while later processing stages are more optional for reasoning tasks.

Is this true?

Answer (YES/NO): NO